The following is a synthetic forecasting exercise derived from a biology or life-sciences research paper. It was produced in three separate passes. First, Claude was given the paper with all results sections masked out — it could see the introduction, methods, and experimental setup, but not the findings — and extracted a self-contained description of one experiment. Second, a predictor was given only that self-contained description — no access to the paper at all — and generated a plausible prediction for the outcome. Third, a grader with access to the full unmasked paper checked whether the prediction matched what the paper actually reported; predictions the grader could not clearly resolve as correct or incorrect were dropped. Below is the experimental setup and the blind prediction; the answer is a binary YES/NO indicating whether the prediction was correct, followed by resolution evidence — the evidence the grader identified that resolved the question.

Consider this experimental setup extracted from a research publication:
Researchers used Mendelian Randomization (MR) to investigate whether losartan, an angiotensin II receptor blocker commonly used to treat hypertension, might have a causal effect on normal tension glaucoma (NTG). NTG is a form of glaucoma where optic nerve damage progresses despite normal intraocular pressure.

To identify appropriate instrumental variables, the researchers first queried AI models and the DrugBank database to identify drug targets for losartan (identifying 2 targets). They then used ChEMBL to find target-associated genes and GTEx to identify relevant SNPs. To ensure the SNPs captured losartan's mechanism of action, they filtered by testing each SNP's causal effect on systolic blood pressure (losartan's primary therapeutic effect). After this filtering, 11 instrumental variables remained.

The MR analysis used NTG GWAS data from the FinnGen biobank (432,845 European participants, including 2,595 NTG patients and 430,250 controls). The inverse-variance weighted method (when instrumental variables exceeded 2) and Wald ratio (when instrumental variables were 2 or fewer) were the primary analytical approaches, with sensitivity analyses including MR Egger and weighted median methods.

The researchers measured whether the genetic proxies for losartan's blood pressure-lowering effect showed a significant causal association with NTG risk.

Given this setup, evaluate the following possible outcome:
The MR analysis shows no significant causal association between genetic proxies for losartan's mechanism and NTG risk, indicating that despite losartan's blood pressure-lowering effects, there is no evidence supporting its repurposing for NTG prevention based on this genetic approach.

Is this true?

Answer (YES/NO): YES